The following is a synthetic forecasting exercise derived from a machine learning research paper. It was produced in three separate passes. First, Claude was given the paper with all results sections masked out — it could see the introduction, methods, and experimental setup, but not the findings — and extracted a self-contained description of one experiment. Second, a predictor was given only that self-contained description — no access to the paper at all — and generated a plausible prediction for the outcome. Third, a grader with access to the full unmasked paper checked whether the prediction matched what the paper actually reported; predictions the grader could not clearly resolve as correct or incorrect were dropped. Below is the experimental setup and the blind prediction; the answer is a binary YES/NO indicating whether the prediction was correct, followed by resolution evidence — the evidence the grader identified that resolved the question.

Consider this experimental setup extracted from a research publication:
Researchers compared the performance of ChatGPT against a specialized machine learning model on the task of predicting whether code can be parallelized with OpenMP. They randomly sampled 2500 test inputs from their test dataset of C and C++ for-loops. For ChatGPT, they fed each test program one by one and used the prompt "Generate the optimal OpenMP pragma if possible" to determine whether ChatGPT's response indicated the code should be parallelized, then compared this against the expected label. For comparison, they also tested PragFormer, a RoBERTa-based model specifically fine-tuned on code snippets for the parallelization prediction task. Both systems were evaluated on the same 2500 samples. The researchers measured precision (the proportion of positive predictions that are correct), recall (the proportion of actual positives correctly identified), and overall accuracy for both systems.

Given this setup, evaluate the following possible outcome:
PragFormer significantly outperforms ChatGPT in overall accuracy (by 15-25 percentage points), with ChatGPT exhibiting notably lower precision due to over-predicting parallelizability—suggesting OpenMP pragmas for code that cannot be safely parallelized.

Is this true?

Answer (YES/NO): NO